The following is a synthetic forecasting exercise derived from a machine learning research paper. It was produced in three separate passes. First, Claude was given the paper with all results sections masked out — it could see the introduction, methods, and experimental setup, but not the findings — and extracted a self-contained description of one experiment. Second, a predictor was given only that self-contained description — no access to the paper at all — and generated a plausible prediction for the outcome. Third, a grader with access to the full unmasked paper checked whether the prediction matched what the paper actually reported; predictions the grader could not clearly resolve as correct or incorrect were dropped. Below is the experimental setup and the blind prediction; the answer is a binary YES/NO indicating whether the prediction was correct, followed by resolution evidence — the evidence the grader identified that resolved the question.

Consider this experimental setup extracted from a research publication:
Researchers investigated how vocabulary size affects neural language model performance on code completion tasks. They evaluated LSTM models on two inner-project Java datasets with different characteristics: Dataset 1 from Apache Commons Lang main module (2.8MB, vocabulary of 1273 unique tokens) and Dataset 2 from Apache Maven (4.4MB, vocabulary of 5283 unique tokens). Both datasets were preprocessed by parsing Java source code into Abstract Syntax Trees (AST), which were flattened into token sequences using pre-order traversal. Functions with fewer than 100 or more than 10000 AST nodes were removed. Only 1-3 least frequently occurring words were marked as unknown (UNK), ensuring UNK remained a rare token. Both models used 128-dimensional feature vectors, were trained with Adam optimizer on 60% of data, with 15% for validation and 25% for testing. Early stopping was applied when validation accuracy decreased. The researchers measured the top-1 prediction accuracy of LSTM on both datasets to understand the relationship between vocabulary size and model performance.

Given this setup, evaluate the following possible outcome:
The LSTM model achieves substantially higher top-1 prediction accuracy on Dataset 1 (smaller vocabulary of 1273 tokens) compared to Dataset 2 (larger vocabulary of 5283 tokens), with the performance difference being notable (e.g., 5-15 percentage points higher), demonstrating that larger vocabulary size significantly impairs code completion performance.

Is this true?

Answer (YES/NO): NO